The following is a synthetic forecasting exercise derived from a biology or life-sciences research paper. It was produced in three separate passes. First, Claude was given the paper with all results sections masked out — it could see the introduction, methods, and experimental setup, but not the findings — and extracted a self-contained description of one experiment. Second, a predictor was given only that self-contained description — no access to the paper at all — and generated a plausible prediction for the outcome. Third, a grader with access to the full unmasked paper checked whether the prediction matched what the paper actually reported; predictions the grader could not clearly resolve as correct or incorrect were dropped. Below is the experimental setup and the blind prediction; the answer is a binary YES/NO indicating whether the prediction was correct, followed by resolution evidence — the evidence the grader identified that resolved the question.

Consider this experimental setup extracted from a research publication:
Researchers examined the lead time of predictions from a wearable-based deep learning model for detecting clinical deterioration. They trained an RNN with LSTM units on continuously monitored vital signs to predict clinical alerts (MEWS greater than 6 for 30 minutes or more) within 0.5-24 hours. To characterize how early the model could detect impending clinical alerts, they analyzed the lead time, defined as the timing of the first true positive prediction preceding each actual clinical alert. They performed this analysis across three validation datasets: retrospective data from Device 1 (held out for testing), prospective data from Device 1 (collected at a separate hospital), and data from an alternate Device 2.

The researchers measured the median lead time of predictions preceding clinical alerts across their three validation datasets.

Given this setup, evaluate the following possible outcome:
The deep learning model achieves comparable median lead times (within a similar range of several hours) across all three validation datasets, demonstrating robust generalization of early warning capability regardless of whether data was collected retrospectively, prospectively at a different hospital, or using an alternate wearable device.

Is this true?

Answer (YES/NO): NO